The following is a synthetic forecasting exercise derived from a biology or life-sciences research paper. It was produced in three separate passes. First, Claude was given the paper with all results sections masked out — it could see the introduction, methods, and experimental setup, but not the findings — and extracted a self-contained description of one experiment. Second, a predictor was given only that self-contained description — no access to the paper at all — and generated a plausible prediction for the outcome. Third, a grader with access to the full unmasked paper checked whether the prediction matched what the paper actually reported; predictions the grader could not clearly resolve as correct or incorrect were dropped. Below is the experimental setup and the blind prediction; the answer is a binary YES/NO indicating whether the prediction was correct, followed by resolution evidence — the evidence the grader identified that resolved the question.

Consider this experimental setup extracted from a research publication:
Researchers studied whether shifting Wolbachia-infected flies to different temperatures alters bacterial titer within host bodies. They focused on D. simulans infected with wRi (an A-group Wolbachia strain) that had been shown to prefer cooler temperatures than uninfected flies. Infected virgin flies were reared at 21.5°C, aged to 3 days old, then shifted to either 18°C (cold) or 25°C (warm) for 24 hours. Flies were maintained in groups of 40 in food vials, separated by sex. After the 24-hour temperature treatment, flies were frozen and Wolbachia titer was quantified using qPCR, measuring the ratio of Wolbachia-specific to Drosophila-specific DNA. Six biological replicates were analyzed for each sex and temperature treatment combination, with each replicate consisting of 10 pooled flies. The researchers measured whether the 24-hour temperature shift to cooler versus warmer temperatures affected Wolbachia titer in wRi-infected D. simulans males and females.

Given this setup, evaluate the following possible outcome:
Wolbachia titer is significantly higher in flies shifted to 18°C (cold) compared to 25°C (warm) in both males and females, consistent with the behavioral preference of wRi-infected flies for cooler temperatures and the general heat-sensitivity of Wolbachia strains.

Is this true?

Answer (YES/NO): NO